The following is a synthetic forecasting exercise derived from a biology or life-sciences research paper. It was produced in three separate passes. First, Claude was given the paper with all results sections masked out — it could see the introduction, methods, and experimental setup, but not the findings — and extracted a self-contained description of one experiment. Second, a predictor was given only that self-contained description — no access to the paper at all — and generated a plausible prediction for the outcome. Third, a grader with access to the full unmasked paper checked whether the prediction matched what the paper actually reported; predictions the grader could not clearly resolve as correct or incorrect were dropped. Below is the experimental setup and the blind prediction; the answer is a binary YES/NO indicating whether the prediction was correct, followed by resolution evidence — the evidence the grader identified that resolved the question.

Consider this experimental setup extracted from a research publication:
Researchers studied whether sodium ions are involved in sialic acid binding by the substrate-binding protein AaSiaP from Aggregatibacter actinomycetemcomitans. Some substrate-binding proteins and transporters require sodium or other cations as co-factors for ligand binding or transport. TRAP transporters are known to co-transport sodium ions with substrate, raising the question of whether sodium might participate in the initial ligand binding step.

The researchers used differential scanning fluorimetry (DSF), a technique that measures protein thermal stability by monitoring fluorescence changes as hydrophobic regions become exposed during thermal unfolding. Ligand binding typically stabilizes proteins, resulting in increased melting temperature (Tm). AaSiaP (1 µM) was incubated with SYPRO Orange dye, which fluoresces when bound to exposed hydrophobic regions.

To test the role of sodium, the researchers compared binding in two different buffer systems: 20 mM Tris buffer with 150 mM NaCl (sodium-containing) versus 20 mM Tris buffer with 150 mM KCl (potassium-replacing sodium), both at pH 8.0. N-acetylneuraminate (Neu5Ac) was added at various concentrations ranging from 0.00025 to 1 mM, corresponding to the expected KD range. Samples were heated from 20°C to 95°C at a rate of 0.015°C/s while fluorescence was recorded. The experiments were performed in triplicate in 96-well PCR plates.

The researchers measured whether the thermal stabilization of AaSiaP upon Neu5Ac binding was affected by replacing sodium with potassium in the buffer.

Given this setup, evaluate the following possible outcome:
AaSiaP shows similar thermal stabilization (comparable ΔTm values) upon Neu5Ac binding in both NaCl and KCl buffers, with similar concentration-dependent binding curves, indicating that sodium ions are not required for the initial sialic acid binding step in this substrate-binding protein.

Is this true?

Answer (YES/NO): YES